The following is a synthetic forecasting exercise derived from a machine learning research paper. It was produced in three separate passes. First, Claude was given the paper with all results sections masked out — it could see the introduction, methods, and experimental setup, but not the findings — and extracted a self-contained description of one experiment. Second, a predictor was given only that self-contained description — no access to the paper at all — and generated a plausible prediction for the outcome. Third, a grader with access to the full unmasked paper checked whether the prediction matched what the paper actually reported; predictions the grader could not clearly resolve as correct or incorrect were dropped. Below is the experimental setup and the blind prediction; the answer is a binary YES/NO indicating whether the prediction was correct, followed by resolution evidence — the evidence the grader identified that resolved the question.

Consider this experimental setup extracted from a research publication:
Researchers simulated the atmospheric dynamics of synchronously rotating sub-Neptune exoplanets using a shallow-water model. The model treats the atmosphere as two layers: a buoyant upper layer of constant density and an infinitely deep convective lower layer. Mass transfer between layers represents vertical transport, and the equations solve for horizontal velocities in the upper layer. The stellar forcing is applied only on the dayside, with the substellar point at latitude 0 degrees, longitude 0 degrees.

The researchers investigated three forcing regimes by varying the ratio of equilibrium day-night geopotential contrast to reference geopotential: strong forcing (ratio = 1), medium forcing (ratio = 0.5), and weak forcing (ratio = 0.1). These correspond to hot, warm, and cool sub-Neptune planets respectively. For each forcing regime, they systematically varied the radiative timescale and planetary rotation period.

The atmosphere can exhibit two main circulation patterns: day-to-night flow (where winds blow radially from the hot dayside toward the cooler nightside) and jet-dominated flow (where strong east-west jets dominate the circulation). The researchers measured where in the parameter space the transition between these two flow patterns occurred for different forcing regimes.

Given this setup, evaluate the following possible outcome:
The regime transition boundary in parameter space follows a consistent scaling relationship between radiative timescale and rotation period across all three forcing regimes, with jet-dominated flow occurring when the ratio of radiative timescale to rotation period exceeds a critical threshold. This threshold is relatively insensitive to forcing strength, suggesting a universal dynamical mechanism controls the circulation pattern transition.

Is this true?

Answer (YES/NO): NO